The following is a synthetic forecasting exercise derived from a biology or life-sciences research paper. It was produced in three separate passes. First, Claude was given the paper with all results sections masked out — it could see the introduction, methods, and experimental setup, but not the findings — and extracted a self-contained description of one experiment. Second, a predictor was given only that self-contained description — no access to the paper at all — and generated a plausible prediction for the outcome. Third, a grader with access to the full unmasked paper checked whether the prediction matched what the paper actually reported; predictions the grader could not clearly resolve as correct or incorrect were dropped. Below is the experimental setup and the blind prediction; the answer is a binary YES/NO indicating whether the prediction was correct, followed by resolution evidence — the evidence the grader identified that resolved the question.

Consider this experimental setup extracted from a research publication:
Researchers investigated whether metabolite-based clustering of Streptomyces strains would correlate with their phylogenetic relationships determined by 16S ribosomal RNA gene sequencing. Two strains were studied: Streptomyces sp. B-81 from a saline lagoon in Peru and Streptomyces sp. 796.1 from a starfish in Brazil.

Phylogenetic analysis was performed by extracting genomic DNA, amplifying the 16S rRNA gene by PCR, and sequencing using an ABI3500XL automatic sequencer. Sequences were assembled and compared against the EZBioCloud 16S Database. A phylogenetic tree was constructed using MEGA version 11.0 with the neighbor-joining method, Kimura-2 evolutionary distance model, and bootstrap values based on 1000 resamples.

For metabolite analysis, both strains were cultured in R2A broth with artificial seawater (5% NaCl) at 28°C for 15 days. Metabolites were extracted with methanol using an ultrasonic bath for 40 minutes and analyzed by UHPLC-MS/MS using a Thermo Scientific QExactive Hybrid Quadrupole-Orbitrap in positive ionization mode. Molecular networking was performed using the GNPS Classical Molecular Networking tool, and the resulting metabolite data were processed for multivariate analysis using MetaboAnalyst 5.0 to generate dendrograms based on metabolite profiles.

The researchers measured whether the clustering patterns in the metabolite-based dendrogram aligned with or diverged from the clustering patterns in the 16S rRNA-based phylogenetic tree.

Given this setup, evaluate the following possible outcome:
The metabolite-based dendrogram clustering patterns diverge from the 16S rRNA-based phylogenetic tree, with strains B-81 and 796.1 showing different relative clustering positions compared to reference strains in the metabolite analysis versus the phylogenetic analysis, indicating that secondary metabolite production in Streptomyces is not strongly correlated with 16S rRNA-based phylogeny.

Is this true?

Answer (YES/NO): NO